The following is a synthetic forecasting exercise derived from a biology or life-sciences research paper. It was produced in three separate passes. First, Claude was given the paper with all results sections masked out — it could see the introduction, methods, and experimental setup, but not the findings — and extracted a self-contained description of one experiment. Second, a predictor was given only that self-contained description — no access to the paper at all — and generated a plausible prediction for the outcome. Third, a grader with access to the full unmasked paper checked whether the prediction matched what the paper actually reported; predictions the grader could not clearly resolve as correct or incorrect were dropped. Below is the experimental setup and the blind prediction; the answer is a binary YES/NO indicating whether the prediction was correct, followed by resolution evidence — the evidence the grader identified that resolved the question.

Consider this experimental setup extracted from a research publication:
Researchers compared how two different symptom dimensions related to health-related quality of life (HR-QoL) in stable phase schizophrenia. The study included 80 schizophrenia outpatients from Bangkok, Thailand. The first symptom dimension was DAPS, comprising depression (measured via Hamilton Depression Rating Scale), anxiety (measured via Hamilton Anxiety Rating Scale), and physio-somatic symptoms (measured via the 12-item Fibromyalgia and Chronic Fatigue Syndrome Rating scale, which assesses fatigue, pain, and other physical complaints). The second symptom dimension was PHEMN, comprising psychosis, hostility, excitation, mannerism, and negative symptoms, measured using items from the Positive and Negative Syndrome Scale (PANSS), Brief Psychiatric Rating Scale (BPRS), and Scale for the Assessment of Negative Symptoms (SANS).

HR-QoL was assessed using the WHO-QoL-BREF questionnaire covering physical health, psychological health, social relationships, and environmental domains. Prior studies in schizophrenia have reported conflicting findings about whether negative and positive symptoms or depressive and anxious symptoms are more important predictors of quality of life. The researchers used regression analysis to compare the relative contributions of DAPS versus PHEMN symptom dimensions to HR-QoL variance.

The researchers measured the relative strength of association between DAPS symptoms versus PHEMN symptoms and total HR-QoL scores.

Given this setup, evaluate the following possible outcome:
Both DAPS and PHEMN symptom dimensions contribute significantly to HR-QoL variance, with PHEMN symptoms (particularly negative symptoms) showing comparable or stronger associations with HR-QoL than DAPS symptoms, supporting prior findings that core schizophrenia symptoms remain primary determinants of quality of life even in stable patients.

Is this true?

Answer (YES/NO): NO